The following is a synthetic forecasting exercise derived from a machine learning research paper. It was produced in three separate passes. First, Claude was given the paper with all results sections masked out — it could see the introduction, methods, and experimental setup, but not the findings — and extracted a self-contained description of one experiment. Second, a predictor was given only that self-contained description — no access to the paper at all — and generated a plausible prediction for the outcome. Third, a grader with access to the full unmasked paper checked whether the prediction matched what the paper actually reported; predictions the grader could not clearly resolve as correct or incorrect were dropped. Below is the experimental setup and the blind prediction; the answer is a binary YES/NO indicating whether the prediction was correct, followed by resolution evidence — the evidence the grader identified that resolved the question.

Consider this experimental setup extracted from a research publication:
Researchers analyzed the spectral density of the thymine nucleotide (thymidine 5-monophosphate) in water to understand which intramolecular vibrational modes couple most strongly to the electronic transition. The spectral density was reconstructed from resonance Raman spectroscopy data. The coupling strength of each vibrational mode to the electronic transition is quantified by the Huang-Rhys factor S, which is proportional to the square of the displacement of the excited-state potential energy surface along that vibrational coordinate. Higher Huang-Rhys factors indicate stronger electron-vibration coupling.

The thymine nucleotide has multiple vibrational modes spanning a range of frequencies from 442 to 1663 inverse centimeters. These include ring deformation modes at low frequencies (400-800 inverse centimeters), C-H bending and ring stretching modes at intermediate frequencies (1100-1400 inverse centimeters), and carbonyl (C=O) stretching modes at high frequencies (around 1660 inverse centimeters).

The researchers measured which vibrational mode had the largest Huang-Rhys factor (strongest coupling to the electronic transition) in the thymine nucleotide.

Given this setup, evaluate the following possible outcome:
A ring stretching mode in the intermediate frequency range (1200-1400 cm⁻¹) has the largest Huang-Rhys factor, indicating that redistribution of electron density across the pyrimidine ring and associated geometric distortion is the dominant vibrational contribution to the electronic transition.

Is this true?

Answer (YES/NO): NO